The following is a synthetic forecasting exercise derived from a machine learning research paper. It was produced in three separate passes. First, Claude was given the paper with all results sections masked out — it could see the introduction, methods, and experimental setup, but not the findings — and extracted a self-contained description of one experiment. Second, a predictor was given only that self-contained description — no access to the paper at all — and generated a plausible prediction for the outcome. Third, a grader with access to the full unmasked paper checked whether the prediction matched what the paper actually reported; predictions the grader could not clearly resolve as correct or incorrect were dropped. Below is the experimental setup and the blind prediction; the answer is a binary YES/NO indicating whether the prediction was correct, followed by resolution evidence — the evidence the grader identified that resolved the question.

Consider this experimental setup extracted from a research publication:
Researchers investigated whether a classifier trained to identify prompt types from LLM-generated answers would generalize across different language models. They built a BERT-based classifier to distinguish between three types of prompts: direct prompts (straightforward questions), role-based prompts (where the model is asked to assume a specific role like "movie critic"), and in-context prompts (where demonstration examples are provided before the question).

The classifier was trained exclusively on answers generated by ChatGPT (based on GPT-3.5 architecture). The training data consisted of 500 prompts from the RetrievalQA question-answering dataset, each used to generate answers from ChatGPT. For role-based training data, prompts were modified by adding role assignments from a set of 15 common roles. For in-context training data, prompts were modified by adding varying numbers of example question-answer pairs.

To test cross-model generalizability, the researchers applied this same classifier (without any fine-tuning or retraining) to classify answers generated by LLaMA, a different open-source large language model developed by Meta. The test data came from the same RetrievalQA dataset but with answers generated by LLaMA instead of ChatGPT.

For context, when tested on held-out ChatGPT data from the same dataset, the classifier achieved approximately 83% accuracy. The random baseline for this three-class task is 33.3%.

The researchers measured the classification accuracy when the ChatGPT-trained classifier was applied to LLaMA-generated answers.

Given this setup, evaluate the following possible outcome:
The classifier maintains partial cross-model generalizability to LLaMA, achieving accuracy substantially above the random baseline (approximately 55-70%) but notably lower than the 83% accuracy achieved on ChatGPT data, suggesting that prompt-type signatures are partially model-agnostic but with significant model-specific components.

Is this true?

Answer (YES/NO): NO